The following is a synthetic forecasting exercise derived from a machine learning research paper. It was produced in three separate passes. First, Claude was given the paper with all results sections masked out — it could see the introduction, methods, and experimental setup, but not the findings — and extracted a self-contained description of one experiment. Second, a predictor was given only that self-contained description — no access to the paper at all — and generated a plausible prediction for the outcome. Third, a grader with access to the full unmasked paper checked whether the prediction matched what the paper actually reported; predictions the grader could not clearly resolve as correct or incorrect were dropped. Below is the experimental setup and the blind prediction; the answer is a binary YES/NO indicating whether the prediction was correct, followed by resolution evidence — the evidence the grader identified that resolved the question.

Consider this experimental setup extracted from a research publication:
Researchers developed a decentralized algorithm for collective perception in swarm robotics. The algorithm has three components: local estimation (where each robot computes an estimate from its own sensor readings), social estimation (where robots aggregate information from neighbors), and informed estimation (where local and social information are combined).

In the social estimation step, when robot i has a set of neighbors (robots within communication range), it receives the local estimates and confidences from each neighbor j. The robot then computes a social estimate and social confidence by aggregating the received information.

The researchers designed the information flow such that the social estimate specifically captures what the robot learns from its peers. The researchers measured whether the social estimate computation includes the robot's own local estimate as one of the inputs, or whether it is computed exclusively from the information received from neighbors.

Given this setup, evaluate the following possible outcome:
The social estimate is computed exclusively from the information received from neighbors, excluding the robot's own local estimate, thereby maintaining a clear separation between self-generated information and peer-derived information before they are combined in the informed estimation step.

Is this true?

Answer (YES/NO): YES